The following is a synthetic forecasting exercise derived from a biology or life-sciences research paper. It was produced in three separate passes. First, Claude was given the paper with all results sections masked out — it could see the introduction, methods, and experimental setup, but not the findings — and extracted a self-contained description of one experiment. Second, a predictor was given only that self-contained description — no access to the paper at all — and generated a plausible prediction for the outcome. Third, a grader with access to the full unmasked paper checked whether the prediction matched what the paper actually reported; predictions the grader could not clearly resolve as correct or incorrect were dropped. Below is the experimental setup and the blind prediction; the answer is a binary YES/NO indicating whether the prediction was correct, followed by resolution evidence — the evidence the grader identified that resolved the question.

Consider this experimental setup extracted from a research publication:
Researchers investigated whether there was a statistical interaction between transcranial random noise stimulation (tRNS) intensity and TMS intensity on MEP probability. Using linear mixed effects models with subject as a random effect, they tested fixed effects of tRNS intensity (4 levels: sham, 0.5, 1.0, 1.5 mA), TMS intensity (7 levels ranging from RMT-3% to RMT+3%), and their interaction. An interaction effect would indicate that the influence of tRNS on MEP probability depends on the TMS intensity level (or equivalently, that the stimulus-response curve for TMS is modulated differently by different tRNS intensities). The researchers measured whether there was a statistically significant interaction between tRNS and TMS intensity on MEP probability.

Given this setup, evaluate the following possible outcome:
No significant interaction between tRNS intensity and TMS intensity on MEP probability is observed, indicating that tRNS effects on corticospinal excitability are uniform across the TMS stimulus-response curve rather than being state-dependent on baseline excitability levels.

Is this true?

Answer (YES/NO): NO